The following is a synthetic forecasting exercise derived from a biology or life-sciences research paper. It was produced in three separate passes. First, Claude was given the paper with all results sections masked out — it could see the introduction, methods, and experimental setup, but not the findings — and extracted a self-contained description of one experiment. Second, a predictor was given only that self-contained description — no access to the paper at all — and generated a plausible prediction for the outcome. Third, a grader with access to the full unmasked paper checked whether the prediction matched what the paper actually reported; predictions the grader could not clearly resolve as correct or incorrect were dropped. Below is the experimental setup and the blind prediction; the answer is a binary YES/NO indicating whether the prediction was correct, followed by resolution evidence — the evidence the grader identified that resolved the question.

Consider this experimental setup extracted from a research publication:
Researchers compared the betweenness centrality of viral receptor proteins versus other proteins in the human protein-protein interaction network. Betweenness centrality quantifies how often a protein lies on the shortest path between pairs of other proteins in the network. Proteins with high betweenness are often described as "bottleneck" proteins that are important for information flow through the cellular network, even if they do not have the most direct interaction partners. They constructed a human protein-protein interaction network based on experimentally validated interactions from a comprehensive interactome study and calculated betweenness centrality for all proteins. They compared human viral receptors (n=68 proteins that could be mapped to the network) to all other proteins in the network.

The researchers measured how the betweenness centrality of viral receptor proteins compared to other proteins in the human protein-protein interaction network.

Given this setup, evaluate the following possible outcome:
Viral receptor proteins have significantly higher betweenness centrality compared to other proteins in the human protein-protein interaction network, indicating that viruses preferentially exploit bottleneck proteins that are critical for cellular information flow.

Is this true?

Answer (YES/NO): YES